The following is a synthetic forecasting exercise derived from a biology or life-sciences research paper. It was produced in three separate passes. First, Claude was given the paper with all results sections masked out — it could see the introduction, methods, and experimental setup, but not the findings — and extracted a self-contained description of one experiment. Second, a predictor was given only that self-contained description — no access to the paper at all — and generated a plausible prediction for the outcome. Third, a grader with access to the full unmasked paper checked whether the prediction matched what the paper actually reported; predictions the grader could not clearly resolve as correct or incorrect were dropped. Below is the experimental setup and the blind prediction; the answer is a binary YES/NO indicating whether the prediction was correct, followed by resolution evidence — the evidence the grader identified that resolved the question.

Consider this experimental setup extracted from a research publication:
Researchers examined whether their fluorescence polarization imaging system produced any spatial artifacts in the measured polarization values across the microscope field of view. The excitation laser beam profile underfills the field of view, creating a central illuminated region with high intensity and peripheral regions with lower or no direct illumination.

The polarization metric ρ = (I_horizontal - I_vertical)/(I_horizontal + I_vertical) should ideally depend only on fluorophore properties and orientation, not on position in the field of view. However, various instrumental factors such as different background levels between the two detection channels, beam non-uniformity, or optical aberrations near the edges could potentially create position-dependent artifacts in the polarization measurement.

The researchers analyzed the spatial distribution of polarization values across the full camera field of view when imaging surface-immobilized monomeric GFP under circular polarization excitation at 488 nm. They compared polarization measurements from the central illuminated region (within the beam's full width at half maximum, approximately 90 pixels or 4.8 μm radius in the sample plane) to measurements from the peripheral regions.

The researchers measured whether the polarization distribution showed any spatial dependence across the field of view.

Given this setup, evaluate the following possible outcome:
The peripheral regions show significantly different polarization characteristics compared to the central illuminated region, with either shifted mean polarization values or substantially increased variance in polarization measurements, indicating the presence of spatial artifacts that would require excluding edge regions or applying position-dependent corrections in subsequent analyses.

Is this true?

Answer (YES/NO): YES